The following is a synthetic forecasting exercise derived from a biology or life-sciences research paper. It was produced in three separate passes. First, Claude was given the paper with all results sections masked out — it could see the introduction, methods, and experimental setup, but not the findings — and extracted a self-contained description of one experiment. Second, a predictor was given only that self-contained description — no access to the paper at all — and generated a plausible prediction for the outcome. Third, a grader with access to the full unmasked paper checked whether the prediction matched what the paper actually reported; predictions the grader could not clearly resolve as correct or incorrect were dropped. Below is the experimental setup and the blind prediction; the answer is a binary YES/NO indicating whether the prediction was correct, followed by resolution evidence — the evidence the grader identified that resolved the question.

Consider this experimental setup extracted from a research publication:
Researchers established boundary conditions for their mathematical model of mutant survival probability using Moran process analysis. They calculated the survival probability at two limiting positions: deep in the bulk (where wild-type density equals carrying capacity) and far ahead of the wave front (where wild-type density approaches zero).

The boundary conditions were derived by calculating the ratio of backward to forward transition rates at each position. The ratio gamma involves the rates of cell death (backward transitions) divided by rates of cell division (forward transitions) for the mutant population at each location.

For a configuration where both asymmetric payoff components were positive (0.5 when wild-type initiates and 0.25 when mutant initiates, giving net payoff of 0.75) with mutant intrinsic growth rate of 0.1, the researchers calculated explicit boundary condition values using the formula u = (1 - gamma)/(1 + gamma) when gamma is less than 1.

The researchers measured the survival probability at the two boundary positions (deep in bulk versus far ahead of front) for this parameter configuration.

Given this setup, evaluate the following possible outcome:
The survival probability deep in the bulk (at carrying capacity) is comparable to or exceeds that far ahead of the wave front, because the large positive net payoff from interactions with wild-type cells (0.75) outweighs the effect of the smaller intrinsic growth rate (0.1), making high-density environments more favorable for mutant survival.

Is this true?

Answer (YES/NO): YES